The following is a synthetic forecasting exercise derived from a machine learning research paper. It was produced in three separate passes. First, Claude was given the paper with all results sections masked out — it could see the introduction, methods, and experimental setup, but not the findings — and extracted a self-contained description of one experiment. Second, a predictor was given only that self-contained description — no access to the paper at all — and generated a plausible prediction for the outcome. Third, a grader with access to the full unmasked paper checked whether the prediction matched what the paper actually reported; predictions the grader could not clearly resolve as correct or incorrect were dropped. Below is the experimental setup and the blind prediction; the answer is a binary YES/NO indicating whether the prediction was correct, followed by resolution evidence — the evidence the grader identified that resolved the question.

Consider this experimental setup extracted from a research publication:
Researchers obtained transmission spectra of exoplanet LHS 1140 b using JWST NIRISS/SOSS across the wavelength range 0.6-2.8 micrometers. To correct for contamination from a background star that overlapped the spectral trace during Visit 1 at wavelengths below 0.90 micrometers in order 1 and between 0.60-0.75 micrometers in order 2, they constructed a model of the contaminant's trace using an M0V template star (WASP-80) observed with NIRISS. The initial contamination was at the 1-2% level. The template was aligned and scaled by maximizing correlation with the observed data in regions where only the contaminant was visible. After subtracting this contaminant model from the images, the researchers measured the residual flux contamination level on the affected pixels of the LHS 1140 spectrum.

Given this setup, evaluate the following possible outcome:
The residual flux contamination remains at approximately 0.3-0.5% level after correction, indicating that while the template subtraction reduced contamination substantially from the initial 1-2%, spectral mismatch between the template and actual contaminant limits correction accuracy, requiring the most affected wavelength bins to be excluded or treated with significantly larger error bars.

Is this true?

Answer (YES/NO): NO